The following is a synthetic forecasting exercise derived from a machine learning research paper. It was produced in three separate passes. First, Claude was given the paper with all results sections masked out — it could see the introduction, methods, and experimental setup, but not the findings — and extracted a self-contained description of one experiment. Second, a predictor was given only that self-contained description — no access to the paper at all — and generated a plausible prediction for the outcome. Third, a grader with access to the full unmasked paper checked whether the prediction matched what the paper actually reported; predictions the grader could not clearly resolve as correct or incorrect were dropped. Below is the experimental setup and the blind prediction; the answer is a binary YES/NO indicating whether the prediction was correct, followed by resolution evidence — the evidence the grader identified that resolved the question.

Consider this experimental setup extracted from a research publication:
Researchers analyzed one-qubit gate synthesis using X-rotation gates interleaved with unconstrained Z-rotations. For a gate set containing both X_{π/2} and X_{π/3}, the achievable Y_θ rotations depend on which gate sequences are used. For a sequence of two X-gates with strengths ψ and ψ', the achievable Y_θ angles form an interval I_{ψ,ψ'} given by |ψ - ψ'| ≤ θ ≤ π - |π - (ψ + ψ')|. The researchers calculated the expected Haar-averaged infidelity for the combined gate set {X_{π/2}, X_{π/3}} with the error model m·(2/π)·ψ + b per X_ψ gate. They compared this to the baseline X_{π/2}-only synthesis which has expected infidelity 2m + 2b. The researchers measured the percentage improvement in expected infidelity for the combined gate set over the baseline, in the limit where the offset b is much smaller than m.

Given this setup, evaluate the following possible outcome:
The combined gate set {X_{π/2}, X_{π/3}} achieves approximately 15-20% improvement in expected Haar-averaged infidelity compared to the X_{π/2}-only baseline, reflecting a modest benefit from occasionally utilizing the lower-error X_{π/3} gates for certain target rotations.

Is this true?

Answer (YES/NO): NO